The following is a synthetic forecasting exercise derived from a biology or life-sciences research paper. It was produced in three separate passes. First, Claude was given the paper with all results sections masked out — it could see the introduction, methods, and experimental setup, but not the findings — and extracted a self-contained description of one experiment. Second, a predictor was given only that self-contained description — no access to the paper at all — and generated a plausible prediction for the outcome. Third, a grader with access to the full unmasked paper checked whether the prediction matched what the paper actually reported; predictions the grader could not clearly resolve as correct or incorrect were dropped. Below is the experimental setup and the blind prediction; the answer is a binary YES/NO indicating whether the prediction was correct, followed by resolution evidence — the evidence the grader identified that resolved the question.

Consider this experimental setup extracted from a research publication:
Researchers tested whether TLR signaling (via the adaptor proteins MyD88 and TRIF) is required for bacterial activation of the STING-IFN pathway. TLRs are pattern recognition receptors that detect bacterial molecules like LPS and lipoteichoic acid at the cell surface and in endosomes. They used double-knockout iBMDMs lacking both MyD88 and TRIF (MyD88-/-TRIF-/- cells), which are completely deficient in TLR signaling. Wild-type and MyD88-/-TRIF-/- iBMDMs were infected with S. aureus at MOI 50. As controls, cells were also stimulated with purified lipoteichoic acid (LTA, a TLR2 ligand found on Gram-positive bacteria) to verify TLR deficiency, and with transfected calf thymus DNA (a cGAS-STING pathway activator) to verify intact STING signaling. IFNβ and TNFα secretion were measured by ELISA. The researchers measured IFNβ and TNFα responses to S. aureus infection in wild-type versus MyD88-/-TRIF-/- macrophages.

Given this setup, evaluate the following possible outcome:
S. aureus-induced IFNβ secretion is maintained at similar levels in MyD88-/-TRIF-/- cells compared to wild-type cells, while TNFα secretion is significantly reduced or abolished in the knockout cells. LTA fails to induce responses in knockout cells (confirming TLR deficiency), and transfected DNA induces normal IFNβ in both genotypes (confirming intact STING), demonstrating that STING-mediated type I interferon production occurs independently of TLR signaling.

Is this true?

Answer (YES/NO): YES